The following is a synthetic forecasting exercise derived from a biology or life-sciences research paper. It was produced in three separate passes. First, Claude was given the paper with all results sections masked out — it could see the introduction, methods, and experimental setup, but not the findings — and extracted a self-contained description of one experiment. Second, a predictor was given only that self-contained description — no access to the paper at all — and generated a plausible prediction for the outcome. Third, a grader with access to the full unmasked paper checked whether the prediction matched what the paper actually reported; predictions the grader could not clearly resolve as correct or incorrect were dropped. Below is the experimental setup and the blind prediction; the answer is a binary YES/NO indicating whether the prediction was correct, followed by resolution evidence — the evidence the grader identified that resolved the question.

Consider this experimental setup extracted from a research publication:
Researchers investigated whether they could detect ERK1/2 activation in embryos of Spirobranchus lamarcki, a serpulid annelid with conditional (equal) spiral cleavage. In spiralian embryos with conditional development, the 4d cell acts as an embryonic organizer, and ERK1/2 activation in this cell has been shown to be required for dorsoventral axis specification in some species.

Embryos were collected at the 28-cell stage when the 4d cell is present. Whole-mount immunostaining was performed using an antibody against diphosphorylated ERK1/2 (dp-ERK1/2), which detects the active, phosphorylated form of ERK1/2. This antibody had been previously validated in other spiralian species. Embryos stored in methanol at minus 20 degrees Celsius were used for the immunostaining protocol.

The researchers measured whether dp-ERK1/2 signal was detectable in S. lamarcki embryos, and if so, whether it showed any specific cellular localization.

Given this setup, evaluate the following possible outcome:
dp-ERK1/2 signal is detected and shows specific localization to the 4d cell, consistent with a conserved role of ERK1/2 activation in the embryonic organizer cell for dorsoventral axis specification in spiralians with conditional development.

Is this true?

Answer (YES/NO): YES